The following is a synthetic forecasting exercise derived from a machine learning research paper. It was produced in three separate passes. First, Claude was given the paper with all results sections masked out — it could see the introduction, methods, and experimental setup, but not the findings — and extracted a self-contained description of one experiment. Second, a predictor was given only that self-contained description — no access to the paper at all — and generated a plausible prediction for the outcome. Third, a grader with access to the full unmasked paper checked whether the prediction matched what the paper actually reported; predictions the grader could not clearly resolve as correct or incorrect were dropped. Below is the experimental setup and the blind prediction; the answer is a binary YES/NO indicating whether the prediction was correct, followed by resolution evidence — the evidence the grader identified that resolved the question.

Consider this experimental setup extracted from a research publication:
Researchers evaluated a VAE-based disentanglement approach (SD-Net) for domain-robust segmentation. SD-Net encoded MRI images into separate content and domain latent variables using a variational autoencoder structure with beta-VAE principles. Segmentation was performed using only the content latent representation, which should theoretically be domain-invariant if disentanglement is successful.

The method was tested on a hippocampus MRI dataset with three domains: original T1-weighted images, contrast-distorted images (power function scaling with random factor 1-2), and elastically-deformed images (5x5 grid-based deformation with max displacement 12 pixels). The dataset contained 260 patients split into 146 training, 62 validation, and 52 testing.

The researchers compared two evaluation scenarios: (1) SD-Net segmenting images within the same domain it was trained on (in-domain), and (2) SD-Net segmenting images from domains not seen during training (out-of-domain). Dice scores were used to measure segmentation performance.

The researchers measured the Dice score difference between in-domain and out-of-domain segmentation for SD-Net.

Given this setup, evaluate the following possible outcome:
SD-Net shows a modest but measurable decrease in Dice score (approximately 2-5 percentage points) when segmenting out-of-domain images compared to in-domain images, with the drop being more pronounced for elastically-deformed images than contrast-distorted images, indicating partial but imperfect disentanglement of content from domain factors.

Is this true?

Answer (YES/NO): NO